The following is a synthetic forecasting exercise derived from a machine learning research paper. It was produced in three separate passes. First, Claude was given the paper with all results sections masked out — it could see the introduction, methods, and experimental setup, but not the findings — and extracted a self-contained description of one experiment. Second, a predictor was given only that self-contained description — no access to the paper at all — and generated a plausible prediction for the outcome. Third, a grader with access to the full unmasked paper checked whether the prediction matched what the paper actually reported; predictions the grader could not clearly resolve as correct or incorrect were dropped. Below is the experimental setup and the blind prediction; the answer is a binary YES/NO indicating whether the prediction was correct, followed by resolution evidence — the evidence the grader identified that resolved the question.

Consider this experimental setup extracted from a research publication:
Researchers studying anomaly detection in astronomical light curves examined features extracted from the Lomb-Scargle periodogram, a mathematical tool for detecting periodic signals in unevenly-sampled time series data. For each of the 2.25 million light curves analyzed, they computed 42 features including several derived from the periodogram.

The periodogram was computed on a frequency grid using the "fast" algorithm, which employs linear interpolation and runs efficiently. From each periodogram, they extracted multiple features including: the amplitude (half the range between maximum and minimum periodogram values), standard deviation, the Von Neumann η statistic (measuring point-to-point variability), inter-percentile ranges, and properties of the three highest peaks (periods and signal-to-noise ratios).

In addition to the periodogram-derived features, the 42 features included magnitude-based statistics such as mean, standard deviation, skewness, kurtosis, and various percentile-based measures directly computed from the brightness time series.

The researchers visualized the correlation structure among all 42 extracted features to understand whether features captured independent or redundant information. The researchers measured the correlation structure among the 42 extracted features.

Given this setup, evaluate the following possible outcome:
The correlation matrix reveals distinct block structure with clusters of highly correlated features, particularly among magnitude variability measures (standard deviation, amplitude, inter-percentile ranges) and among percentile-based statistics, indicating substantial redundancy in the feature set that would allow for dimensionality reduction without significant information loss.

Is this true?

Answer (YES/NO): NO